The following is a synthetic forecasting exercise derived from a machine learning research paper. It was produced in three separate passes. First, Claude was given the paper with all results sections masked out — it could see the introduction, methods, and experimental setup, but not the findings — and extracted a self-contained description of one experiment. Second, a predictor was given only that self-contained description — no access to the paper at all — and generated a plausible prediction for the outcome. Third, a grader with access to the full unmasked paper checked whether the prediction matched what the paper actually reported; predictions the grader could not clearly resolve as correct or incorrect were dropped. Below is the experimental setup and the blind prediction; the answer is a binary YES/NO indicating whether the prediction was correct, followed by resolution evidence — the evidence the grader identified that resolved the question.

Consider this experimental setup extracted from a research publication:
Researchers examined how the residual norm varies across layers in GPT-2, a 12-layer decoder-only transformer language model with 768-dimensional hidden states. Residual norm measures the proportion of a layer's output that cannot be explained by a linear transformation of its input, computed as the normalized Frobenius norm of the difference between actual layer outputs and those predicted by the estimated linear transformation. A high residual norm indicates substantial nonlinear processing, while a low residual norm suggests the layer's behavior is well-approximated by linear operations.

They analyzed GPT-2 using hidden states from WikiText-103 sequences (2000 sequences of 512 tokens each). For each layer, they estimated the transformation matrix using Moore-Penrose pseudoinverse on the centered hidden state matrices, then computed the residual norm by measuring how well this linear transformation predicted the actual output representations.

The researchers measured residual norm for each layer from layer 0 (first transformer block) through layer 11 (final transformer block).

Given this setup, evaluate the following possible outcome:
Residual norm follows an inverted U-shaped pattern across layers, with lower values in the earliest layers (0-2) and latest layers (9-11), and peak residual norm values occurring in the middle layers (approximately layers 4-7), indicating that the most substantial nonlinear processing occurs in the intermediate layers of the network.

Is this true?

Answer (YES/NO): NO